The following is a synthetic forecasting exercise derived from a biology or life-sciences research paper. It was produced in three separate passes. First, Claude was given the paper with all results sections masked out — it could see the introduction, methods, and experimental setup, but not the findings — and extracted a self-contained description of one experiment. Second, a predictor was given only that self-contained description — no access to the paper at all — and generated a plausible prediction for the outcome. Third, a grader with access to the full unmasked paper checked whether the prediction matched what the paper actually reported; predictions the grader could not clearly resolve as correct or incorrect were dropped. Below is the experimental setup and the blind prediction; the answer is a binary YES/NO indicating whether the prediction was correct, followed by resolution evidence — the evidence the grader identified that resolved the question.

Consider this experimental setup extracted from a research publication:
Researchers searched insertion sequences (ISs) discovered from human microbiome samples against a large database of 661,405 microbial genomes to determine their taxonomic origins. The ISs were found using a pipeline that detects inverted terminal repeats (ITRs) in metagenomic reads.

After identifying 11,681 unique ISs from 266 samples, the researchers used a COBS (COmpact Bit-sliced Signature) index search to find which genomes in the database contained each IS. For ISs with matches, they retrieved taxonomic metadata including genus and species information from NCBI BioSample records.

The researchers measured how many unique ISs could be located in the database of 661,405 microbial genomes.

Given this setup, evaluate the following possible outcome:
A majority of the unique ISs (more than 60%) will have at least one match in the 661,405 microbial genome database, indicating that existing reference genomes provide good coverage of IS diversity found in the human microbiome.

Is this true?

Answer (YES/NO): NO